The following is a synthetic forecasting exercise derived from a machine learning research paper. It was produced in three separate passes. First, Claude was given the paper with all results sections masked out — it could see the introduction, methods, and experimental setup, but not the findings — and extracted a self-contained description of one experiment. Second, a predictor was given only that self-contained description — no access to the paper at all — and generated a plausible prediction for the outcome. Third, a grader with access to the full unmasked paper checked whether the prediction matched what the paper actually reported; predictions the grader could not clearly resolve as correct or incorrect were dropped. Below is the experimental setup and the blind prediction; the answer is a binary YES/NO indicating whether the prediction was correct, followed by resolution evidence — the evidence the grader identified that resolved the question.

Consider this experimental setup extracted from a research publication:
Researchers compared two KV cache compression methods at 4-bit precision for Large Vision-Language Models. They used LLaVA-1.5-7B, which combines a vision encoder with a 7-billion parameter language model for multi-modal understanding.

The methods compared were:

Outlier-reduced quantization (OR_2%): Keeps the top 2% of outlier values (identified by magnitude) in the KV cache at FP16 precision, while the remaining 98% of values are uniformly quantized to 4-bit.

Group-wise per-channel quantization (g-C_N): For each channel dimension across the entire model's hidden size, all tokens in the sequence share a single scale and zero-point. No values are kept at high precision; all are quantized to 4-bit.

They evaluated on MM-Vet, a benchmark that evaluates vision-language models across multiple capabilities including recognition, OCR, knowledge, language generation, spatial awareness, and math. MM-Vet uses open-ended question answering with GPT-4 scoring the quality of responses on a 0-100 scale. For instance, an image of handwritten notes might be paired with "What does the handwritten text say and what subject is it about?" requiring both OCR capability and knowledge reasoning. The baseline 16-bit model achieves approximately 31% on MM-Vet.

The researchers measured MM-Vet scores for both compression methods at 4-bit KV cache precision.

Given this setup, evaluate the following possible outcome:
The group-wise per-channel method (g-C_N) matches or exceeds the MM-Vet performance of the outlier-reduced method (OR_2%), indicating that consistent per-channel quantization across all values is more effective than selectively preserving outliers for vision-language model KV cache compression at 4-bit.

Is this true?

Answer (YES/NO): NO